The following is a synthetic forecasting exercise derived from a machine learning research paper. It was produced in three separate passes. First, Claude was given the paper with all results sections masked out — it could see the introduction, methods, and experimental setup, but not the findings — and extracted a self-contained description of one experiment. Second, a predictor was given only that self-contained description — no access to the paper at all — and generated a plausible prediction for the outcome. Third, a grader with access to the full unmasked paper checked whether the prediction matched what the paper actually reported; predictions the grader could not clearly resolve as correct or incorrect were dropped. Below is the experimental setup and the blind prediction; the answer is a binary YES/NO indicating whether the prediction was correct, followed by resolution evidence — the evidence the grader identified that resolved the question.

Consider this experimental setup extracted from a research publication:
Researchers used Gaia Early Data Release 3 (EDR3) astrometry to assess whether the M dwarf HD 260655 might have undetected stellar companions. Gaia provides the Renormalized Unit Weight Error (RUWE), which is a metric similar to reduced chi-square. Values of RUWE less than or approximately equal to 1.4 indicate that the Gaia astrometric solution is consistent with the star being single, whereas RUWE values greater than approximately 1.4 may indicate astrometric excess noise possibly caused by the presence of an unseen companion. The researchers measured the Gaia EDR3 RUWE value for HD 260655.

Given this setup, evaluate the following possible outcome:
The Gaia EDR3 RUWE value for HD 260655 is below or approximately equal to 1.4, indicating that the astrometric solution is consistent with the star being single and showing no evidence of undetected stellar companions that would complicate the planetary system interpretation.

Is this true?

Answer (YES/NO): YES